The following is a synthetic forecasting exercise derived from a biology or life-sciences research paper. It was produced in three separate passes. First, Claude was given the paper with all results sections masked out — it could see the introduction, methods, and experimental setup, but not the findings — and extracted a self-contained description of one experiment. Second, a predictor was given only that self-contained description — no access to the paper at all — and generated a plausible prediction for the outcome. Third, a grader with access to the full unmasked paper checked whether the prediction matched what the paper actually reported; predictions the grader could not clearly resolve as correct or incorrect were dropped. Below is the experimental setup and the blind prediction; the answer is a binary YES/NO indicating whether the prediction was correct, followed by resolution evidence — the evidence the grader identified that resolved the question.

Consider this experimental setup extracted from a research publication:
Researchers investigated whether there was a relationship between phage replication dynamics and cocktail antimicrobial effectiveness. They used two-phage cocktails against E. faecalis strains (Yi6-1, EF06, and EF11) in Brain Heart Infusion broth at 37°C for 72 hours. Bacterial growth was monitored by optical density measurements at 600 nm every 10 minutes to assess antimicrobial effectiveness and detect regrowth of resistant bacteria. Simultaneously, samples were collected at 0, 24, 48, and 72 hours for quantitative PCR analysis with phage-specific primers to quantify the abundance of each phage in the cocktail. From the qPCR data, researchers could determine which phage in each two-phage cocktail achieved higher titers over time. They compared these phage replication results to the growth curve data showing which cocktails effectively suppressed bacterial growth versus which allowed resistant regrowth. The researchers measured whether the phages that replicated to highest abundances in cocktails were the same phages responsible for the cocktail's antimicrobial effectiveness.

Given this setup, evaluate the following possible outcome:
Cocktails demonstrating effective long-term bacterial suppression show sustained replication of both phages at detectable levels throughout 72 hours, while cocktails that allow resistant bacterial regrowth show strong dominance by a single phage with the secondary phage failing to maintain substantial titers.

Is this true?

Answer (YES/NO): NO